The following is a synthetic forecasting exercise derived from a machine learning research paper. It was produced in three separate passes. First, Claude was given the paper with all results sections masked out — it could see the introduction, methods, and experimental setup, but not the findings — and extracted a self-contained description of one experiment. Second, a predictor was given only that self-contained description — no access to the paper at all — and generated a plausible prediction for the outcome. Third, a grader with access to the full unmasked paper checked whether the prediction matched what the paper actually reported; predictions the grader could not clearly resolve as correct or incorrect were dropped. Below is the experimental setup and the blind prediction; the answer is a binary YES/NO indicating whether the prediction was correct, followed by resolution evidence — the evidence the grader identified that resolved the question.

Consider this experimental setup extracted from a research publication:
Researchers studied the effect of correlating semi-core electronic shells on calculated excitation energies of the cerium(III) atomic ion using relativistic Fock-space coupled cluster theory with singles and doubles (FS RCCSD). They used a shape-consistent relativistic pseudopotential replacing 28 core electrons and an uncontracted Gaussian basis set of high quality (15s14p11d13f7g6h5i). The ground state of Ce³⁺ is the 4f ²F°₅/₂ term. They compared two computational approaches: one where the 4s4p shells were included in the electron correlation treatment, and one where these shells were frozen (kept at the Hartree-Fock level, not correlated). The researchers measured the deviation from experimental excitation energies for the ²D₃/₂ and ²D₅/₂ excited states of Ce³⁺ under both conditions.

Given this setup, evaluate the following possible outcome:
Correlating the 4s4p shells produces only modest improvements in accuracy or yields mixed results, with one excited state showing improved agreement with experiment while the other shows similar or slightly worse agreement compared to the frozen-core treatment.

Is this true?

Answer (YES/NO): NO